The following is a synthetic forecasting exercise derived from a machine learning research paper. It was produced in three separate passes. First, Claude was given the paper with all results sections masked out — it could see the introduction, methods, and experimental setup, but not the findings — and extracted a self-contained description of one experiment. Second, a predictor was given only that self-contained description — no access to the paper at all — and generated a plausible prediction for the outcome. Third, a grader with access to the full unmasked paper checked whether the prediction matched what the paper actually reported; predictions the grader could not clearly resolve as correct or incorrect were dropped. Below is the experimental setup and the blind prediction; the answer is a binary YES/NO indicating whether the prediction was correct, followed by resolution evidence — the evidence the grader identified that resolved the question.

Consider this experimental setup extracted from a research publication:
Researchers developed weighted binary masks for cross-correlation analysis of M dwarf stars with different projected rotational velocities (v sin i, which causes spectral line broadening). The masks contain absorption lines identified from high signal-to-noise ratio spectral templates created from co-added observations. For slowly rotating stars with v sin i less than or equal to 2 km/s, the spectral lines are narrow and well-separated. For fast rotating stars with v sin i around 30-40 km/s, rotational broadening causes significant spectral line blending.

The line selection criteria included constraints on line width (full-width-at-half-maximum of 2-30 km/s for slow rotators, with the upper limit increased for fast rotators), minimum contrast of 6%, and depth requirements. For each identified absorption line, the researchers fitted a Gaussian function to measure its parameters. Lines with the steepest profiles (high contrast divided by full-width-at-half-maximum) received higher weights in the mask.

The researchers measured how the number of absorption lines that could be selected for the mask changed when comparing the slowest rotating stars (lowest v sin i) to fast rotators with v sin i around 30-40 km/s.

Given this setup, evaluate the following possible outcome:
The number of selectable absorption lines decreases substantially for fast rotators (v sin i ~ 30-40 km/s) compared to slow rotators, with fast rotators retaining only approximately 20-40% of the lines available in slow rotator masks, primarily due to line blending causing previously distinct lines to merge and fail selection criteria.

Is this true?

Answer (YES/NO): NO